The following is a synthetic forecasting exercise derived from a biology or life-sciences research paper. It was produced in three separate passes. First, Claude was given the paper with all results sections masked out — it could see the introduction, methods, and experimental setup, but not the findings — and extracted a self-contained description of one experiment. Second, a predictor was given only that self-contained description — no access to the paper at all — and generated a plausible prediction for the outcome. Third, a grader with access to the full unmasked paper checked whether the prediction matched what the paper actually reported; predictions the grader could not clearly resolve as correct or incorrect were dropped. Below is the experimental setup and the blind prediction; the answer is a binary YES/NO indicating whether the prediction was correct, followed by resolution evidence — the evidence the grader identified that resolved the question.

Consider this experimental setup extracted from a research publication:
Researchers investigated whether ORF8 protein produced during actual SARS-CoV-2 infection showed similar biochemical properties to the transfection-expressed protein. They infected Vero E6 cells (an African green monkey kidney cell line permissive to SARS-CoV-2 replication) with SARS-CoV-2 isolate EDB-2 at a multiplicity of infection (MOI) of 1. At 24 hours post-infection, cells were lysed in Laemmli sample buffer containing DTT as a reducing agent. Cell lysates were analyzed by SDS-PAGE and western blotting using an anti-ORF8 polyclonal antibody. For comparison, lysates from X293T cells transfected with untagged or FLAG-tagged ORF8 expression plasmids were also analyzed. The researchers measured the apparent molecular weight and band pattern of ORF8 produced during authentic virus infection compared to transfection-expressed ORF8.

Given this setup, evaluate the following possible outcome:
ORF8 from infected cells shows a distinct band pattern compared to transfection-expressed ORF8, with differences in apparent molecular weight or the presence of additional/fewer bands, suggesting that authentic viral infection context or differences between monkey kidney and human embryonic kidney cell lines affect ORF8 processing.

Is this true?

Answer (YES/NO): NO